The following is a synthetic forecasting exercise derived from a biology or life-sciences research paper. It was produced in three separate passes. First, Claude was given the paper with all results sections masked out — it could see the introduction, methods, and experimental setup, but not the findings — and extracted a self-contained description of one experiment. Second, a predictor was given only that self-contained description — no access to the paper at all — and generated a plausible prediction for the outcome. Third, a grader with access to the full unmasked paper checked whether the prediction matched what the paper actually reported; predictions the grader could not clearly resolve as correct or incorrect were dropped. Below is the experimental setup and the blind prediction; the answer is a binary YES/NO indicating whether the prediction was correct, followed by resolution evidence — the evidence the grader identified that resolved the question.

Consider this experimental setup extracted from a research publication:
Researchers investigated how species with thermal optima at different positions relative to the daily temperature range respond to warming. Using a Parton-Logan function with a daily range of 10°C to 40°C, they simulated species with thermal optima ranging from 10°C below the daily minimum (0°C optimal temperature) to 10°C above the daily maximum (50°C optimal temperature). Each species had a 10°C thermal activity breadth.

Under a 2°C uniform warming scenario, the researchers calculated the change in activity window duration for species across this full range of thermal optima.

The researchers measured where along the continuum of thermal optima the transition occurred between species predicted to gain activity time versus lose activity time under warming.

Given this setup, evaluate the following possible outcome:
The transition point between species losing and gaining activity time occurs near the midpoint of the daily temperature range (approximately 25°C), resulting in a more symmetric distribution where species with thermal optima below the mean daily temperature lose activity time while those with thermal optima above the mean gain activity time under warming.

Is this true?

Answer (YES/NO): NO